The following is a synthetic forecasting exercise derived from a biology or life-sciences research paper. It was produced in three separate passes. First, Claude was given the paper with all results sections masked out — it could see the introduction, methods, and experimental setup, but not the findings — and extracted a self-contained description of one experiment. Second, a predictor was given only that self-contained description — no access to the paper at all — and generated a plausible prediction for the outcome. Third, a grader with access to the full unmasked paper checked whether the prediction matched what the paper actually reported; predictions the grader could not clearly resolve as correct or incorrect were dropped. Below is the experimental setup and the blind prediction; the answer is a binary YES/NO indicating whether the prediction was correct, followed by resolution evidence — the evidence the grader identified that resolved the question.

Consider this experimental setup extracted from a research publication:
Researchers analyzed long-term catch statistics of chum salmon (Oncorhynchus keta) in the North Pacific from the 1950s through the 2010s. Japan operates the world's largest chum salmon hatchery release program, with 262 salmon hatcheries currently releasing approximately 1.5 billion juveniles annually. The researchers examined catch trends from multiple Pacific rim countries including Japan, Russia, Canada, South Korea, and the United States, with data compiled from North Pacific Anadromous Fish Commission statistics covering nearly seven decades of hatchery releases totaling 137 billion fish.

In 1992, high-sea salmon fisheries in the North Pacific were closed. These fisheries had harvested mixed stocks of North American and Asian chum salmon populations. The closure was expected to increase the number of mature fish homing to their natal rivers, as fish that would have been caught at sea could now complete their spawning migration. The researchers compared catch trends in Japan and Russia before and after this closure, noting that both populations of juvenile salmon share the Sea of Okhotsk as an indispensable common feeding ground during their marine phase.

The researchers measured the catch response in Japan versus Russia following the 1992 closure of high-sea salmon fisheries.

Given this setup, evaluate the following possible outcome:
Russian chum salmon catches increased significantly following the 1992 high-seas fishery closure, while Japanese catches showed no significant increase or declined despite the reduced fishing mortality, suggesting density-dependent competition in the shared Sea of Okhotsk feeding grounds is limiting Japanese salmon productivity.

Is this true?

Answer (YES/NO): YES